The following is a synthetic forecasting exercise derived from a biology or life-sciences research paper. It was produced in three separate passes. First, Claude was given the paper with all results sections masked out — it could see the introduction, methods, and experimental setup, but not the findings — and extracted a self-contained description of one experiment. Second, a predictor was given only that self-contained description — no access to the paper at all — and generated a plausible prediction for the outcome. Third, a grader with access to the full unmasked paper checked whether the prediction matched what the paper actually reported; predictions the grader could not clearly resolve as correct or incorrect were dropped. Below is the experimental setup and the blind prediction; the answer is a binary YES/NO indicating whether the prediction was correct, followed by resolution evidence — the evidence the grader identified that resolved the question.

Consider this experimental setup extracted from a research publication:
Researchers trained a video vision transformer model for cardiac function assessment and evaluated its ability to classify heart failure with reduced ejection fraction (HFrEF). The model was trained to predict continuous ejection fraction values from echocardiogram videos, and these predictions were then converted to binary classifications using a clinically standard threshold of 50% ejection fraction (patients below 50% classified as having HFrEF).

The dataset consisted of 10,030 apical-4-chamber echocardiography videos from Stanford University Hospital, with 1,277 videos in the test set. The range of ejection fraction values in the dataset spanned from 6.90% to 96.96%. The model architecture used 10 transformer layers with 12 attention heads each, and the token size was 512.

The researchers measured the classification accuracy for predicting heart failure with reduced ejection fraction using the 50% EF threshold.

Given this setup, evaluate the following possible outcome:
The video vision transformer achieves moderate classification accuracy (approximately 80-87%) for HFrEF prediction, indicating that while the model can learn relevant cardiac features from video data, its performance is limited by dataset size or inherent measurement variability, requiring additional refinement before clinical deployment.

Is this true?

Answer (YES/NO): YES